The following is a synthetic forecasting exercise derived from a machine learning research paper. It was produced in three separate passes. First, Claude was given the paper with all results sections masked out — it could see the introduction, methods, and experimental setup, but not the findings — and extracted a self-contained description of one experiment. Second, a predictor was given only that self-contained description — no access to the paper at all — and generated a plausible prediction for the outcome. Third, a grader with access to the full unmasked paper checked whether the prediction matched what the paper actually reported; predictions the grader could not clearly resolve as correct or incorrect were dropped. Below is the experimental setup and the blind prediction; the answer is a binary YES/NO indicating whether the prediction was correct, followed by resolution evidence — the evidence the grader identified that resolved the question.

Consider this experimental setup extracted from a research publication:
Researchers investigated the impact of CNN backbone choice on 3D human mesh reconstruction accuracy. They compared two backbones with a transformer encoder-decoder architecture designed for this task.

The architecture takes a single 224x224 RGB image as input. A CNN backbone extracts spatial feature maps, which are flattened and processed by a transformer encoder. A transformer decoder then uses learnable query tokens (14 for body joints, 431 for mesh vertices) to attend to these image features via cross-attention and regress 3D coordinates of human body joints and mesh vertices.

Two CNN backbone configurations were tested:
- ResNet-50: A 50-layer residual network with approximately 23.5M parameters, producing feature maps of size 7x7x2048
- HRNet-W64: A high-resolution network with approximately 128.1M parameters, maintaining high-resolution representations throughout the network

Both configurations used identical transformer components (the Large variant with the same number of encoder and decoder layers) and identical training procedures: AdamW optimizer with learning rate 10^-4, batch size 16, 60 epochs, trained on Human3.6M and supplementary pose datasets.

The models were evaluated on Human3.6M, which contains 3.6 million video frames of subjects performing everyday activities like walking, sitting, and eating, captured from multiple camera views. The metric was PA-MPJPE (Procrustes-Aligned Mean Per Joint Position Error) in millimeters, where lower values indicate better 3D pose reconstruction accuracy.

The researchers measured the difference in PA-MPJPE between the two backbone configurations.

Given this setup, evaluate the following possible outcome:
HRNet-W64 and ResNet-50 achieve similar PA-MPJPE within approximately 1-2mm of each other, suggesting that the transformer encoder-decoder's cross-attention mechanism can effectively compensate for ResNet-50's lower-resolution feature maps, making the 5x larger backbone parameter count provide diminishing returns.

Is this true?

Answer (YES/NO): NO